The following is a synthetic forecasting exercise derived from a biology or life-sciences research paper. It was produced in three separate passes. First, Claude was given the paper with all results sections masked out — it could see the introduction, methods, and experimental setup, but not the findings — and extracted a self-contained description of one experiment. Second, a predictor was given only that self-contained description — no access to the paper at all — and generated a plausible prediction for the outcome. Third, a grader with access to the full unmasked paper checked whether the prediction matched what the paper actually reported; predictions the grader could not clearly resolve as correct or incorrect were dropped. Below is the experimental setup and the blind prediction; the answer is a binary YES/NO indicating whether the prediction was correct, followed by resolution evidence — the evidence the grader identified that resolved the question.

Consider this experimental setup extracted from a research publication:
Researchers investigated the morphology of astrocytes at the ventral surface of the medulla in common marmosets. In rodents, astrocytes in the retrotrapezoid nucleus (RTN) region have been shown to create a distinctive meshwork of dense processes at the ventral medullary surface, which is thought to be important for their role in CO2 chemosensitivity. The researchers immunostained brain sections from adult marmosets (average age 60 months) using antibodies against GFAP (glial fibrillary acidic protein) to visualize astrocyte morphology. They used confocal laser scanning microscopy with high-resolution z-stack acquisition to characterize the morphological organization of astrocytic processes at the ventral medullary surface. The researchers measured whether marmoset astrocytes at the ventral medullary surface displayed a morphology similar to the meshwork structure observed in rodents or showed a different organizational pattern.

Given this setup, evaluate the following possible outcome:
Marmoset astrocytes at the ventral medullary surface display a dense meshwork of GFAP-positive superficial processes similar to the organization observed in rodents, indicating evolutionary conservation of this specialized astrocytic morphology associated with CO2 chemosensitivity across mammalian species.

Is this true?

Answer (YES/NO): YES